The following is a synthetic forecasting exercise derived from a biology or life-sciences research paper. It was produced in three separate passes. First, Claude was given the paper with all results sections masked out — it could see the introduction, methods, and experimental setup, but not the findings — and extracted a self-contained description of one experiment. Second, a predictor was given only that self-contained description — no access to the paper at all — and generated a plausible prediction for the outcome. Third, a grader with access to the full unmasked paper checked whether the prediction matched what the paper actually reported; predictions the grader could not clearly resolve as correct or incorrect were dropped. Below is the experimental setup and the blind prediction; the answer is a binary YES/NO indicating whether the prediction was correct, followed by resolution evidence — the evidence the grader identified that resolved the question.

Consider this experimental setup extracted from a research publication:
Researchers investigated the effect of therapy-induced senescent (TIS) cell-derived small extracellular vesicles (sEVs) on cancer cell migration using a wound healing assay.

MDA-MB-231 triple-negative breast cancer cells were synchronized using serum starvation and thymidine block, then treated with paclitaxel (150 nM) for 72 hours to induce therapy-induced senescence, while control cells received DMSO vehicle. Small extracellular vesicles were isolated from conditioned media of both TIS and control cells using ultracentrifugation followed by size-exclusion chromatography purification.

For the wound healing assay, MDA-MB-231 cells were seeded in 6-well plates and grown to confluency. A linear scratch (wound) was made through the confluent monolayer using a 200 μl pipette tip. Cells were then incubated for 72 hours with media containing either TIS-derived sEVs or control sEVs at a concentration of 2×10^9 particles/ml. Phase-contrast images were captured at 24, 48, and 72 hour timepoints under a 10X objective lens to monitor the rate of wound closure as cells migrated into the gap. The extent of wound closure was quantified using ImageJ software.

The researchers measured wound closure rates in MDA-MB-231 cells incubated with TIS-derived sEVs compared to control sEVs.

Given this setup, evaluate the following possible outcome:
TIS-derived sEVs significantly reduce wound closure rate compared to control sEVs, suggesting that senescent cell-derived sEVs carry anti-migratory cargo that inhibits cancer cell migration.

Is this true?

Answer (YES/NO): YES